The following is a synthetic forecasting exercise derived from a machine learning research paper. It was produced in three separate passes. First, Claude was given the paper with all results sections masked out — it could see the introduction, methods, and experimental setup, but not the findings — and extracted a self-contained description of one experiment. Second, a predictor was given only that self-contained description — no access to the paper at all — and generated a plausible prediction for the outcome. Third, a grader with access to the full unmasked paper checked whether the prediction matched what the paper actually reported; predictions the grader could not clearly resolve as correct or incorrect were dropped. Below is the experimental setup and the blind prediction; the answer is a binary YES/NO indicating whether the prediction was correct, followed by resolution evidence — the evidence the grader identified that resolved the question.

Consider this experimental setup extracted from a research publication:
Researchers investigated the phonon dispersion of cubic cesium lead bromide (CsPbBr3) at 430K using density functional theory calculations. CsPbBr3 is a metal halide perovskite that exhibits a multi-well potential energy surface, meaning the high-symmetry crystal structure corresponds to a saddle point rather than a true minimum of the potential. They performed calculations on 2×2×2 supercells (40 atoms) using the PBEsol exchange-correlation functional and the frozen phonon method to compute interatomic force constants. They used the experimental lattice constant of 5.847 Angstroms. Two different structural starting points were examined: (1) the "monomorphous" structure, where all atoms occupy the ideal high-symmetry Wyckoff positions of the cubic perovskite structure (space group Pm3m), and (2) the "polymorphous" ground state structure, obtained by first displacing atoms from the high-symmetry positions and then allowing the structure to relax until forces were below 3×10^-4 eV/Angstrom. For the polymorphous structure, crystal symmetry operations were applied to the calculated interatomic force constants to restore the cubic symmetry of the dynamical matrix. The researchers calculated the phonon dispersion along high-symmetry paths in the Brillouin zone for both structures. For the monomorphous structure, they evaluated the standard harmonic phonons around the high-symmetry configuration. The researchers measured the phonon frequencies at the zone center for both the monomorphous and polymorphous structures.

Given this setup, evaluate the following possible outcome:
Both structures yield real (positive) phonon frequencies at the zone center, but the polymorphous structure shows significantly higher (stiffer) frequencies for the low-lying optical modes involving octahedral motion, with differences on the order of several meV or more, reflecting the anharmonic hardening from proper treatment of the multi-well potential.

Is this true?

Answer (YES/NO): NO